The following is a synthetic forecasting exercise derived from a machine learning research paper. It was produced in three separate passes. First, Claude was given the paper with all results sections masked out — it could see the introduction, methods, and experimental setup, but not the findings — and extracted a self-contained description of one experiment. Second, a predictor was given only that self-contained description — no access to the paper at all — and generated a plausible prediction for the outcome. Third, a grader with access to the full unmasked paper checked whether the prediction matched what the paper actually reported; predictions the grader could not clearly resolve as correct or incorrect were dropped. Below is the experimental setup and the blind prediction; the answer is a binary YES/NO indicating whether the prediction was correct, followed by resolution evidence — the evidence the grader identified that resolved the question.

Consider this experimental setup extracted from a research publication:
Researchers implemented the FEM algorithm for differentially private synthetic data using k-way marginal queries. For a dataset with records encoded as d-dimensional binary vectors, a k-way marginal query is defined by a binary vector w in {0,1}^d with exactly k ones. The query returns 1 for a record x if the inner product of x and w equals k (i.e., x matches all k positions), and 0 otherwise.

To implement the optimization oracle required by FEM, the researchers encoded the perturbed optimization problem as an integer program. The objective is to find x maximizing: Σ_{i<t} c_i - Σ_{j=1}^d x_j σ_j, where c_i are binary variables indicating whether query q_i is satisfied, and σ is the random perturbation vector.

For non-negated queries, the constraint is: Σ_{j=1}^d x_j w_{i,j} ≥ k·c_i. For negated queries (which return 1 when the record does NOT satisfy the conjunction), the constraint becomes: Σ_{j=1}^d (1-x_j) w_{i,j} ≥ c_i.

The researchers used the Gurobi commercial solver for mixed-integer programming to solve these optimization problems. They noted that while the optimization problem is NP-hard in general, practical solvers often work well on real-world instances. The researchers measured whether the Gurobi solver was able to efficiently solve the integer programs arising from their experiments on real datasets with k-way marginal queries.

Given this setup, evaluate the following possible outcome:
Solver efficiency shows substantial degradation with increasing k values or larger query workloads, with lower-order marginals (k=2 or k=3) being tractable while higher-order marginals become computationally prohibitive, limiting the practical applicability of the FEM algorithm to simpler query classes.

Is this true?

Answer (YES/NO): NO